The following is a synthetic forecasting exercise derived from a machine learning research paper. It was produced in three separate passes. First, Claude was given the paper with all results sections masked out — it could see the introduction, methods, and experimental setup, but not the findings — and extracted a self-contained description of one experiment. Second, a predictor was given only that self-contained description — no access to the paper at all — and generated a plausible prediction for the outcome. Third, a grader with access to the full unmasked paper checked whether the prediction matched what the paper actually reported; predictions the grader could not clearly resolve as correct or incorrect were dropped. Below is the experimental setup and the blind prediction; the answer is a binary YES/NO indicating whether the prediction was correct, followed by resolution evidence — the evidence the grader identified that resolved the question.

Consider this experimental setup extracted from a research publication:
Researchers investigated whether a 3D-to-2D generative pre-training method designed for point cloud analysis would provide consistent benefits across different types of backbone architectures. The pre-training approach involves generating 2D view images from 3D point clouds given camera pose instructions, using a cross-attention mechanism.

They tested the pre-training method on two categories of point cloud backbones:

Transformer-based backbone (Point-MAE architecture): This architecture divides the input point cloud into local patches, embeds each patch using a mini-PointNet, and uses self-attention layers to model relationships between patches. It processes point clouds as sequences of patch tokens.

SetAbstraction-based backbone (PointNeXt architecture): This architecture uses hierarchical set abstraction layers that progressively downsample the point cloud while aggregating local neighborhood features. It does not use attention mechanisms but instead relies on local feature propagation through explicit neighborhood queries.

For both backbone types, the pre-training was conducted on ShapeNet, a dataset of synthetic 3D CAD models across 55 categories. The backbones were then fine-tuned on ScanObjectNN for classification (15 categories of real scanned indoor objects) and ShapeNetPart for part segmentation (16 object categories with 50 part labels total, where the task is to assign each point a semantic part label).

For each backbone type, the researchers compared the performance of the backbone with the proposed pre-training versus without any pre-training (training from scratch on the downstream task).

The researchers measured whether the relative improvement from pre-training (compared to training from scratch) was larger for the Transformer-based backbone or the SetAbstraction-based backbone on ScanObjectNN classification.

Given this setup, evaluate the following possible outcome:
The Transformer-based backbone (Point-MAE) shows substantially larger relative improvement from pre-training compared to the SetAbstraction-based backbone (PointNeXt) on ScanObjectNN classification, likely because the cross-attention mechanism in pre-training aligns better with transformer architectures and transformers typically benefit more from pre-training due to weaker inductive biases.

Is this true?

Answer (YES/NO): YES